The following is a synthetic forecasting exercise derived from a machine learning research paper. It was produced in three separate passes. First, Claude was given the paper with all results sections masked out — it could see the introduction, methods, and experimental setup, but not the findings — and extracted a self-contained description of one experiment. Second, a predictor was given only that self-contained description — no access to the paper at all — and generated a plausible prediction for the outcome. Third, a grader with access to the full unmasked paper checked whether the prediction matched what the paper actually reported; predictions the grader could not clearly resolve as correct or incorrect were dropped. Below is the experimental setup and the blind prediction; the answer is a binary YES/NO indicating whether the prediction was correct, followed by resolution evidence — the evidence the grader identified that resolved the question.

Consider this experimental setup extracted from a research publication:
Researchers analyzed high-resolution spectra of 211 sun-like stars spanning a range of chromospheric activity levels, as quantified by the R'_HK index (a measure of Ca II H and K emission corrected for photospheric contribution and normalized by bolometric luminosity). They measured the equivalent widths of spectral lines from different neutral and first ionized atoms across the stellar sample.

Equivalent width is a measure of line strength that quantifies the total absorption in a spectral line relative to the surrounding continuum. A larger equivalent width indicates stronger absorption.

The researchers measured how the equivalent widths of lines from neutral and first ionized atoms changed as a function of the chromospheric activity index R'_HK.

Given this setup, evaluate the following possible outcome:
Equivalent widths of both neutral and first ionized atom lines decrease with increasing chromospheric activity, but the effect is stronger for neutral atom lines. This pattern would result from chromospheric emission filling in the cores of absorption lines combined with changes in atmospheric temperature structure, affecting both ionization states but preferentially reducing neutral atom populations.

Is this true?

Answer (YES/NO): NO